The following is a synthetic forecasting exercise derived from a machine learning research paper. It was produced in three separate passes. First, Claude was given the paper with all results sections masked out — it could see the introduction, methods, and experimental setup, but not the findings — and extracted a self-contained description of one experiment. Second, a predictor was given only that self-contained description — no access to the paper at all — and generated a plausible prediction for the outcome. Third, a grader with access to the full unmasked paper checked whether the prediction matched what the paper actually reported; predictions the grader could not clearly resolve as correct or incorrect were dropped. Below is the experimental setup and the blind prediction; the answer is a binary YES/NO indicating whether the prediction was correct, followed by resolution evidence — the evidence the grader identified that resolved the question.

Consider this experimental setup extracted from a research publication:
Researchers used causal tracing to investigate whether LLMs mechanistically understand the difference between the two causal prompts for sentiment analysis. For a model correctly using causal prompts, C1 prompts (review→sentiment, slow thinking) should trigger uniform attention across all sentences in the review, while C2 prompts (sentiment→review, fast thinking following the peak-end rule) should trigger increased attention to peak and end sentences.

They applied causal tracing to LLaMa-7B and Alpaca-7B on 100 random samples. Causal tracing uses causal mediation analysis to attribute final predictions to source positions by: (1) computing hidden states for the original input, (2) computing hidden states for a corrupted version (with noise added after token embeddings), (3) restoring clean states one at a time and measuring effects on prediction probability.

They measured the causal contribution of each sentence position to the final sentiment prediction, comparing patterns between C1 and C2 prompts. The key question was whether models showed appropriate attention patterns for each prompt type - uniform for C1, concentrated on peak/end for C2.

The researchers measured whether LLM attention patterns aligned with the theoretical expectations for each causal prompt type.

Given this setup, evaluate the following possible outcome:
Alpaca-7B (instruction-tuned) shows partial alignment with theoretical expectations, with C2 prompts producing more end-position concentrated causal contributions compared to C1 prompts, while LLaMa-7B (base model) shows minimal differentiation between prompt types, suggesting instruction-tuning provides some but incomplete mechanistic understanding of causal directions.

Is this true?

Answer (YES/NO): NO